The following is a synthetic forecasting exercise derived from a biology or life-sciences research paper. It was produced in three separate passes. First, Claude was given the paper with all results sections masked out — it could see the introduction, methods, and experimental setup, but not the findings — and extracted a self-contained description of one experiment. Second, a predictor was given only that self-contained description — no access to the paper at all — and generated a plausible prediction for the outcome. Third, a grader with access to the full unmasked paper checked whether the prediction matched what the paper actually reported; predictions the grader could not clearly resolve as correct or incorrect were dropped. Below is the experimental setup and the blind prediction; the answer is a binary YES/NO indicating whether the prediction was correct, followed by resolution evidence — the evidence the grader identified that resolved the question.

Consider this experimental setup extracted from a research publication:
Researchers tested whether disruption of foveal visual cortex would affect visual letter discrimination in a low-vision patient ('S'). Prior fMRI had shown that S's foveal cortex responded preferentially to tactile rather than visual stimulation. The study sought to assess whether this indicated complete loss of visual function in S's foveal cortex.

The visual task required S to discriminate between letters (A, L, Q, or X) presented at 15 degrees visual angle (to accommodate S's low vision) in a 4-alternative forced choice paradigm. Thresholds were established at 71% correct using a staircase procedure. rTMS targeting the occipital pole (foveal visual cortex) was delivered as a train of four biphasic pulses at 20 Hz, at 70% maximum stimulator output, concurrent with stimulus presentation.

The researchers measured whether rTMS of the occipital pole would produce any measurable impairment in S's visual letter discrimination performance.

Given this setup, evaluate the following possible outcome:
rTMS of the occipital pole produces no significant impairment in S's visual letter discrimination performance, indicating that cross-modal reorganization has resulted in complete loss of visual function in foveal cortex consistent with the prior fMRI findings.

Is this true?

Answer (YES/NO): NO